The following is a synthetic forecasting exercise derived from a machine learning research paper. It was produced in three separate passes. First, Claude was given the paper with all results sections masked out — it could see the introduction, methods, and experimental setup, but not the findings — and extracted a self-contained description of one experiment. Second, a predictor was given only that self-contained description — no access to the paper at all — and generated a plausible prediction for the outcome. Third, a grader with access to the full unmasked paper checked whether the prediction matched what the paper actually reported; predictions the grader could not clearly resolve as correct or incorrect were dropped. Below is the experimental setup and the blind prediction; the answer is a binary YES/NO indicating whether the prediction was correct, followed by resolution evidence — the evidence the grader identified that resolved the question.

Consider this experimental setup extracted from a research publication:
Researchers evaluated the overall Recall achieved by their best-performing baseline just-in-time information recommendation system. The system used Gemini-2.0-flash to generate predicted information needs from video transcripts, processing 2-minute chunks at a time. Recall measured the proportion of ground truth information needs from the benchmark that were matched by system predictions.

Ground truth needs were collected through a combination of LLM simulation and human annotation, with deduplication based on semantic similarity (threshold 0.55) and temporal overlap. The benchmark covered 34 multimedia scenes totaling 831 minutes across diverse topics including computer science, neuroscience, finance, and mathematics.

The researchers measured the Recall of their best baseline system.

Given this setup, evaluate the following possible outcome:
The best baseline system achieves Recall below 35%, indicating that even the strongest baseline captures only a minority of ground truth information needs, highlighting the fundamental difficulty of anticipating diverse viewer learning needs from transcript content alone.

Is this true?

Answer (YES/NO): NO